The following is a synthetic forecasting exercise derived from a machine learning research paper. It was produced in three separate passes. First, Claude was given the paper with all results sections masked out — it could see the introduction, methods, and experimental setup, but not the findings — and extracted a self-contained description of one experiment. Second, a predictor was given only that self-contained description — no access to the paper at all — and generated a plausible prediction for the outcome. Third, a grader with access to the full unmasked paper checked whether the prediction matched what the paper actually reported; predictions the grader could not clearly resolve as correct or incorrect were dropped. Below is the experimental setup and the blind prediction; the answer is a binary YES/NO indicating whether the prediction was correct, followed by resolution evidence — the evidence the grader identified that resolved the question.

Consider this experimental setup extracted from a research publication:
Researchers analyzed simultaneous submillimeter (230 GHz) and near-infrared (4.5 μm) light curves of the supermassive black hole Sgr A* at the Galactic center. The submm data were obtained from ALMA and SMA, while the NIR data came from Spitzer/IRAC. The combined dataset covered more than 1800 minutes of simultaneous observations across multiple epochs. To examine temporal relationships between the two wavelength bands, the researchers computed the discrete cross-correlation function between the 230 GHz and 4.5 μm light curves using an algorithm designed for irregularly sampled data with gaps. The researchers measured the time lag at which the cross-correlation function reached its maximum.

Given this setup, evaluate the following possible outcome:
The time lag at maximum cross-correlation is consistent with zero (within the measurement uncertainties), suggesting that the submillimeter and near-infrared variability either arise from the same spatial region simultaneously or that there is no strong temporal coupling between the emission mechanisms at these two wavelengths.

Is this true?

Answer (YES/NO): NO